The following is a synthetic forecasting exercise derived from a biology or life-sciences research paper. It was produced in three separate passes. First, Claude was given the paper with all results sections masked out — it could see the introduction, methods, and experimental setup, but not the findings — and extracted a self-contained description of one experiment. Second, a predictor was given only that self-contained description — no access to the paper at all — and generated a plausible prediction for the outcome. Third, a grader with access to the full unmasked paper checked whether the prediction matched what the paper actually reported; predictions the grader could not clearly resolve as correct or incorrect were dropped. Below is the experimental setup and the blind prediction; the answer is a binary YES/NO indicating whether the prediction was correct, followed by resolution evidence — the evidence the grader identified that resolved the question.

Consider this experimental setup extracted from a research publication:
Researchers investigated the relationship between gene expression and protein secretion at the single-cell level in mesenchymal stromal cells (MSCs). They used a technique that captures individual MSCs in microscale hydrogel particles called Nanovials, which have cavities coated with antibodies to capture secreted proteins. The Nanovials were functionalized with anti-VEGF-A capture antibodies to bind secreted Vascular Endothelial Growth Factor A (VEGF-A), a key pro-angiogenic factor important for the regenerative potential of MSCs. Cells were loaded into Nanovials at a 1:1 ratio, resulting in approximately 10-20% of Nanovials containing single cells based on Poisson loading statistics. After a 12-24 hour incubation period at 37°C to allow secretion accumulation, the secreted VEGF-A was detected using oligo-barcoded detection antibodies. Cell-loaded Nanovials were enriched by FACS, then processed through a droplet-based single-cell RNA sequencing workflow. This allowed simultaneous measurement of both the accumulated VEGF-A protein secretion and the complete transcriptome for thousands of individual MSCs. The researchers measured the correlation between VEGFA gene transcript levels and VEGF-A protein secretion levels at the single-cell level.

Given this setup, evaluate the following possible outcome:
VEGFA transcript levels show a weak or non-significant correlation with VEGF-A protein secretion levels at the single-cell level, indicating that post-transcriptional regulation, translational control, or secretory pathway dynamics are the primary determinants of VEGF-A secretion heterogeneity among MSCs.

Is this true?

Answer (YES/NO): YES